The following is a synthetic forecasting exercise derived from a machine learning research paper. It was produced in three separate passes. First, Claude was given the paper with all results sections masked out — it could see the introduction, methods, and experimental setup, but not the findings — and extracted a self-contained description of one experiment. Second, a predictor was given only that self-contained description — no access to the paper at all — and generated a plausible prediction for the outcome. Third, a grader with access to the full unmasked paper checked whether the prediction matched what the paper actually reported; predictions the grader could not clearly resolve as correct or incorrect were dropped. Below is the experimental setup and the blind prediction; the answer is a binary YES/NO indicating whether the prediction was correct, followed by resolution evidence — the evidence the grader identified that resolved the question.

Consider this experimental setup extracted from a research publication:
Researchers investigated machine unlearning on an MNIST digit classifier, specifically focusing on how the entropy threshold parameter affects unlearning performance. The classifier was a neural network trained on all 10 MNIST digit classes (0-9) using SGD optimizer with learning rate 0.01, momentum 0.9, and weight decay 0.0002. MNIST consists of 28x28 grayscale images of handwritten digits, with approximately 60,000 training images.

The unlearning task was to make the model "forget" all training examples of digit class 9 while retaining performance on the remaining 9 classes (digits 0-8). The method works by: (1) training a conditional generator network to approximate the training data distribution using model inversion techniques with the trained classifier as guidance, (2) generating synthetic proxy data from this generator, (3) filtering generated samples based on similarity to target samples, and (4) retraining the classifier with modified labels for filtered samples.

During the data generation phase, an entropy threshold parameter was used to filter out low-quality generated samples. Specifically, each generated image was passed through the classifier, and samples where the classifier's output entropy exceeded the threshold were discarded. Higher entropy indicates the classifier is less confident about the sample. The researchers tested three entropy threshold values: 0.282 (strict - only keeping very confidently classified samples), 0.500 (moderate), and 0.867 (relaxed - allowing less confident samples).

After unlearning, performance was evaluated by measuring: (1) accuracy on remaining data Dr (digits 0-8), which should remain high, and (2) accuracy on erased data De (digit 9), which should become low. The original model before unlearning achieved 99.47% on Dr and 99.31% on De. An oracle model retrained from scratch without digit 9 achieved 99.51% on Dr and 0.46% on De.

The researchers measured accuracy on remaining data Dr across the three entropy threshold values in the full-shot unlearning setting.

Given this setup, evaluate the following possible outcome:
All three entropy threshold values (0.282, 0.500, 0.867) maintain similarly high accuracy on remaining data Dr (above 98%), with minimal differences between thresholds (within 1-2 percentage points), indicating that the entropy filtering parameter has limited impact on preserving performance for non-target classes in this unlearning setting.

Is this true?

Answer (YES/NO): YES